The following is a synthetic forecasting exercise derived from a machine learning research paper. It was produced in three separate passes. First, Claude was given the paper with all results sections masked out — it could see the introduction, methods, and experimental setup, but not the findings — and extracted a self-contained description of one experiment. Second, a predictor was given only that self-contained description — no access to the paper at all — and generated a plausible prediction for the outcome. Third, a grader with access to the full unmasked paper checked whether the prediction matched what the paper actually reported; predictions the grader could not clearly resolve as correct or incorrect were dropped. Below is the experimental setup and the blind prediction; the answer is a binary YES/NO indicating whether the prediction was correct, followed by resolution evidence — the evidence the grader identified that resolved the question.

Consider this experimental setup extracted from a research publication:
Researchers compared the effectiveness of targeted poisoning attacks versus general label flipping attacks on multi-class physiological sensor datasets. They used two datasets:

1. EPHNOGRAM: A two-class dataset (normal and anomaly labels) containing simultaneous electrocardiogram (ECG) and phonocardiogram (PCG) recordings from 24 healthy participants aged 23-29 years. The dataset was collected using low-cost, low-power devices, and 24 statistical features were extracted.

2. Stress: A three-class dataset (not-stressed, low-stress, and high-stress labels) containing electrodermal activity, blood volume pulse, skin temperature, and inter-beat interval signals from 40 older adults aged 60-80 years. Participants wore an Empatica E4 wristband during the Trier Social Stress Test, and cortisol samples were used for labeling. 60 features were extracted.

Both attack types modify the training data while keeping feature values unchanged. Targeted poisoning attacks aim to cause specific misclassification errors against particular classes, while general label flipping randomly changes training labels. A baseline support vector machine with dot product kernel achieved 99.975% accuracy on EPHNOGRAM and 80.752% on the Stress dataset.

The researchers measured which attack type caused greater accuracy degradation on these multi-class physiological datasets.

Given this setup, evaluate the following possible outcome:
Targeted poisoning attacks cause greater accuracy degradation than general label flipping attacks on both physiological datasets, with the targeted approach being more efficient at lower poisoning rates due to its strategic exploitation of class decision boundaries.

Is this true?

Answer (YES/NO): NO